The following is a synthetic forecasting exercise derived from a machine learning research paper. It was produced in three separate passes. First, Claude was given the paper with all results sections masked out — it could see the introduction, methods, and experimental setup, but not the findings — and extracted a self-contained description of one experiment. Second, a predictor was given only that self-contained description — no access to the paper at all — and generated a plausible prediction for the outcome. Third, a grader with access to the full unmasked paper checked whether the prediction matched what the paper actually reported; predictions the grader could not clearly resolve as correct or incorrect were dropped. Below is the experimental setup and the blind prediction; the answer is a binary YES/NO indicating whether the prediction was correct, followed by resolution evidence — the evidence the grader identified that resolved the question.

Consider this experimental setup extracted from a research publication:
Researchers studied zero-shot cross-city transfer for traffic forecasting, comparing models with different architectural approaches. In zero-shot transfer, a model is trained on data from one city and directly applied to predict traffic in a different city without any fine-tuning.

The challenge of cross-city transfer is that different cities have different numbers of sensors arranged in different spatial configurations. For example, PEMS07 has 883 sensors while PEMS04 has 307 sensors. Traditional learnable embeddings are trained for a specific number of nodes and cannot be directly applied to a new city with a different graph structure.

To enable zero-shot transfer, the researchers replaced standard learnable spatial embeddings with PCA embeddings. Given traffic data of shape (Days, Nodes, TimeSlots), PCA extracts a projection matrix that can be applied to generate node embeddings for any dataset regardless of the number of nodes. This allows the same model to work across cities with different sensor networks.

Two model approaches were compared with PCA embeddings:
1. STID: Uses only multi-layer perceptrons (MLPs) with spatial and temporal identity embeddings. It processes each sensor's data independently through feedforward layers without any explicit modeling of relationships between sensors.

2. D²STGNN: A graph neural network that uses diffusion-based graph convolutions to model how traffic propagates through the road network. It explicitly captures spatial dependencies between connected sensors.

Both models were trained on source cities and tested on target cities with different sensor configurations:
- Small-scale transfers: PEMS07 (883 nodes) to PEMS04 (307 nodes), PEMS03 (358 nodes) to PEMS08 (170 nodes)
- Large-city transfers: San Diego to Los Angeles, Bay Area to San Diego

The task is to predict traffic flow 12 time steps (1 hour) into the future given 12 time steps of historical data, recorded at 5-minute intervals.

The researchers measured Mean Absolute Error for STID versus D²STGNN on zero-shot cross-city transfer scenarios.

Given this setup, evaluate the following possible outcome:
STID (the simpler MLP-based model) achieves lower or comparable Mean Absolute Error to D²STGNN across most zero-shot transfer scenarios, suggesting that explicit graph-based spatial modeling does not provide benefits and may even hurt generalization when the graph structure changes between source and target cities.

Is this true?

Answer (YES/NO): YES